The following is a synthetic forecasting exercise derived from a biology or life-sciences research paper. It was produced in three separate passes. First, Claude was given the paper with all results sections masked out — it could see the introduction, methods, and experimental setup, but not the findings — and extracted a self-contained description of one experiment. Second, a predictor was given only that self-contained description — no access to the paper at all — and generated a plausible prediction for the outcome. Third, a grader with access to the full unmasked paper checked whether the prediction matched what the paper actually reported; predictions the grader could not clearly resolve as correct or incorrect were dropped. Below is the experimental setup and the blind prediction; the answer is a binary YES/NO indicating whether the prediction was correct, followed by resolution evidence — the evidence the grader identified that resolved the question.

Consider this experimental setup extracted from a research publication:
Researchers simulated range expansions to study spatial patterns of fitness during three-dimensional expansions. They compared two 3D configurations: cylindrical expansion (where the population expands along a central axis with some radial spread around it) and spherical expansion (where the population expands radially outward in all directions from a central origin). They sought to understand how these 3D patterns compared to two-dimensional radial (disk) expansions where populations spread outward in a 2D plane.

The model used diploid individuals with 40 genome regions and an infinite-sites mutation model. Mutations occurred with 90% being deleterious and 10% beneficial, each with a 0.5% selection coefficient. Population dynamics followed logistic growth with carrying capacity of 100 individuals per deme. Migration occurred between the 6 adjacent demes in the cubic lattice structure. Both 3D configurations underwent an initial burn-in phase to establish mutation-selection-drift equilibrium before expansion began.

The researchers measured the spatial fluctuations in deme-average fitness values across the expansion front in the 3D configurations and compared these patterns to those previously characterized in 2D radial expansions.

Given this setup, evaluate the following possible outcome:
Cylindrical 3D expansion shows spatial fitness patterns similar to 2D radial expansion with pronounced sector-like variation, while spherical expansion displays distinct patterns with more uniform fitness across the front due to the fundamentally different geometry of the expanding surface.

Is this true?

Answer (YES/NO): NO